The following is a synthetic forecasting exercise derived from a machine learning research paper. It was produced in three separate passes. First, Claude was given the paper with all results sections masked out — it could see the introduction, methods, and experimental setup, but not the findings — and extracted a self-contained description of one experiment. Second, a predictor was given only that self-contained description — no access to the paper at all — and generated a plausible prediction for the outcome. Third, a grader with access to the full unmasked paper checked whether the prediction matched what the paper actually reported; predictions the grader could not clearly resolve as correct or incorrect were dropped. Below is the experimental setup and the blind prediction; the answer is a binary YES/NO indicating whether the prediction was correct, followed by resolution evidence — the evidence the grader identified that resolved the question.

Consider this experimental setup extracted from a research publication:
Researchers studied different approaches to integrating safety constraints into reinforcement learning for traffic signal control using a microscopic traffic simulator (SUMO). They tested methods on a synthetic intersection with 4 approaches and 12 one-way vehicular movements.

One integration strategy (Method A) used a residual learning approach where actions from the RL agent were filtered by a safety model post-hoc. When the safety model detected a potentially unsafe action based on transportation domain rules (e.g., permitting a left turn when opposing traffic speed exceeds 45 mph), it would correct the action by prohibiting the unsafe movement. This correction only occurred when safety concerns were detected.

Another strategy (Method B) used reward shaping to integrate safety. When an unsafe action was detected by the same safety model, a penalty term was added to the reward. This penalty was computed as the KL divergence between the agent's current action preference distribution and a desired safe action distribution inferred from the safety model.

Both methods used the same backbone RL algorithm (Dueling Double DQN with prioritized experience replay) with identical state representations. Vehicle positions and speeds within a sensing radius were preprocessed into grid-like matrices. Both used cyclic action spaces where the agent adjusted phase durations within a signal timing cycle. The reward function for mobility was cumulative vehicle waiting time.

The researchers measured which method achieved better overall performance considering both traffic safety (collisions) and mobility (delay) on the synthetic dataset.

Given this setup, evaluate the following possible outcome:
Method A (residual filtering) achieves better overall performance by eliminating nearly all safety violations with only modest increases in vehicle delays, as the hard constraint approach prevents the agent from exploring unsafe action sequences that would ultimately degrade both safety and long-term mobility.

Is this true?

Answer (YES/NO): NO